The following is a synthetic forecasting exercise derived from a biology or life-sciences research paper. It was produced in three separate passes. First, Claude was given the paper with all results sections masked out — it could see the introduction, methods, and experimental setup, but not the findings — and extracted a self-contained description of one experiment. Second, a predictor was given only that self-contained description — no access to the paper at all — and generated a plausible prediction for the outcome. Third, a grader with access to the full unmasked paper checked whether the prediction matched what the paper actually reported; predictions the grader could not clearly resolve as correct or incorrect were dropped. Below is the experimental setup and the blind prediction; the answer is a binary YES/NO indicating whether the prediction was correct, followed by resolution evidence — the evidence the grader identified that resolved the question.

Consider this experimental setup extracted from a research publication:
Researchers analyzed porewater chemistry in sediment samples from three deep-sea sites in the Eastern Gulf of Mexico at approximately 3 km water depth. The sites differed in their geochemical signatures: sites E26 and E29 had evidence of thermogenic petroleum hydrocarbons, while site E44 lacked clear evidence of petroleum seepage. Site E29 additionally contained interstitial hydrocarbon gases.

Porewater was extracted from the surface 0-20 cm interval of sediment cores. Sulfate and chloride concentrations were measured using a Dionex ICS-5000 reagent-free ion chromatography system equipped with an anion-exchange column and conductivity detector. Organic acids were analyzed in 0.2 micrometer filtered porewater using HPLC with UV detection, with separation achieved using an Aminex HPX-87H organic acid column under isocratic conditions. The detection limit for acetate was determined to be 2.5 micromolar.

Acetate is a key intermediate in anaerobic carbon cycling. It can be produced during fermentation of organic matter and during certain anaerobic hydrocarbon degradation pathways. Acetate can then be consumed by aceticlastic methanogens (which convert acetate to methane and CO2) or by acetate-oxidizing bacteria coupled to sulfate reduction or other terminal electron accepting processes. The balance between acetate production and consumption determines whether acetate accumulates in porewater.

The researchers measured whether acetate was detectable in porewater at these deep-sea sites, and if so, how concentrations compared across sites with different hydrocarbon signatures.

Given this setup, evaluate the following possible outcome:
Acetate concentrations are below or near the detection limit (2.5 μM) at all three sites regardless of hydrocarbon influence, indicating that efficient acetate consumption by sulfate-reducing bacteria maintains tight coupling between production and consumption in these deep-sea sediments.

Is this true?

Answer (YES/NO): YES